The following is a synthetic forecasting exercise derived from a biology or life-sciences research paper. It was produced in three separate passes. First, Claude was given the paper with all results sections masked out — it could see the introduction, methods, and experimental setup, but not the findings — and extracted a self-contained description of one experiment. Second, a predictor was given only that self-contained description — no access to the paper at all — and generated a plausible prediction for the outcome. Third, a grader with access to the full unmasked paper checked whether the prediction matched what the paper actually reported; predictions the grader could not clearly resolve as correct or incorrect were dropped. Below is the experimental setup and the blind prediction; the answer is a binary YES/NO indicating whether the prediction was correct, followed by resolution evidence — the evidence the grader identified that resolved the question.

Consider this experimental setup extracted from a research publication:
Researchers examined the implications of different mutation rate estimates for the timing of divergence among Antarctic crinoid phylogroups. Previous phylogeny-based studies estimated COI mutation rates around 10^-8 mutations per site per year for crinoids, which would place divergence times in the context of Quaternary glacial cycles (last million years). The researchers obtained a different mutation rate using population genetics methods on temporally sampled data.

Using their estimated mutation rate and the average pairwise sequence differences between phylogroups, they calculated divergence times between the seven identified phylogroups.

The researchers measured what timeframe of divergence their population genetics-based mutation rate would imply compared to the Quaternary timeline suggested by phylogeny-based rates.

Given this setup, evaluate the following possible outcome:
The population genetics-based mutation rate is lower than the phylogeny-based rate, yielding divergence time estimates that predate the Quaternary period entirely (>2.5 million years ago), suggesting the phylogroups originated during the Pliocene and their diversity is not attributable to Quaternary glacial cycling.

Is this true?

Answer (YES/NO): NO